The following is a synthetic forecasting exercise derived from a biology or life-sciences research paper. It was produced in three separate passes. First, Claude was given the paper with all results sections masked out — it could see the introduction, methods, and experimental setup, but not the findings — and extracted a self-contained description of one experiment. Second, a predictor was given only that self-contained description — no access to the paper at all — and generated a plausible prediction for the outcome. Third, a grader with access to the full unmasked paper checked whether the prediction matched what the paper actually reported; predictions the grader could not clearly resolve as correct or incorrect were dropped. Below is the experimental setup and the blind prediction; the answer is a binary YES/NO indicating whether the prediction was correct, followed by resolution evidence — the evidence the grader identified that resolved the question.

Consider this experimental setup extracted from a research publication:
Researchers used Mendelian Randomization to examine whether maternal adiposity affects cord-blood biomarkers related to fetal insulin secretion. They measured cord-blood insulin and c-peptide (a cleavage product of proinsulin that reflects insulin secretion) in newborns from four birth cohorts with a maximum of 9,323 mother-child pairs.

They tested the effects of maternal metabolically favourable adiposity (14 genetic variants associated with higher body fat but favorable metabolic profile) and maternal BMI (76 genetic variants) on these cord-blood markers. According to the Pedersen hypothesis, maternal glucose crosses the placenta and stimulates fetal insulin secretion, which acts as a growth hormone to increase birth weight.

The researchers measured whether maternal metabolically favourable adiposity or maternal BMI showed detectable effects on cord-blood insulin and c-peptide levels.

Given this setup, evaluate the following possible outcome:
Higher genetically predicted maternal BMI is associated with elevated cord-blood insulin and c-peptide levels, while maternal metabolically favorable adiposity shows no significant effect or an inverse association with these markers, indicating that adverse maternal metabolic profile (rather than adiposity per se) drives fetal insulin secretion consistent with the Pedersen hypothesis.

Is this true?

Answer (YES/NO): NO